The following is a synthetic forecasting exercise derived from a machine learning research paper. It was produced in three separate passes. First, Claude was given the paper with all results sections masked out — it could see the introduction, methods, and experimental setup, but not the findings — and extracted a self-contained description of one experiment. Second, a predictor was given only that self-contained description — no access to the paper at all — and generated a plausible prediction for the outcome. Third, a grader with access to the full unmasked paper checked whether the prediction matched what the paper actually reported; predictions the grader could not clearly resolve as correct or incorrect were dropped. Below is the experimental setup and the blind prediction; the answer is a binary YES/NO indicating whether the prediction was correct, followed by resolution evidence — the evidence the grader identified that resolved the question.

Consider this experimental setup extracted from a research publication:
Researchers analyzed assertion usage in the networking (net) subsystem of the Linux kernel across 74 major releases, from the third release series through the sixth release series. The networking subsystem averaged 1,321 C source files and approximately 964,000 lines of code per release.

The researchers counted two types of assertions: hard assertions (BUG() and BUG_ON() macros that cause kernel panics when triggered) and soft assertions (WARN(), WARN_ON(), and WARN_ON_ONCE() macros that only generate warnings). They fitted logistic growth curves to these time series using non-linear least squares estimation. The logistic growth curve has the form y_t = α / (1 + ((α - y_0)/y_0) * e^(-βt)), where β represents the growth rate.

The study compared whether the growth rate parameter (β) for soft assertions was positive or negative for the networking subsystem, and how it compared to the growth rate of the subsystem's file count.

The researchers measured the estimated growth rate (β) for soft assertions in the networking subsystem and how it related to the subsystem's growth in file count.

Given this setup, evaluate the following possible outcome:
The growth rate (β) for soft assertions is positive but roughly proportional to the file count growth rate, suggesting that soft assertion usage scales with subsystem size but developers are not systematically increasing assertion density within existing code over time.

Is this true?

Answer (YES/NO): YES